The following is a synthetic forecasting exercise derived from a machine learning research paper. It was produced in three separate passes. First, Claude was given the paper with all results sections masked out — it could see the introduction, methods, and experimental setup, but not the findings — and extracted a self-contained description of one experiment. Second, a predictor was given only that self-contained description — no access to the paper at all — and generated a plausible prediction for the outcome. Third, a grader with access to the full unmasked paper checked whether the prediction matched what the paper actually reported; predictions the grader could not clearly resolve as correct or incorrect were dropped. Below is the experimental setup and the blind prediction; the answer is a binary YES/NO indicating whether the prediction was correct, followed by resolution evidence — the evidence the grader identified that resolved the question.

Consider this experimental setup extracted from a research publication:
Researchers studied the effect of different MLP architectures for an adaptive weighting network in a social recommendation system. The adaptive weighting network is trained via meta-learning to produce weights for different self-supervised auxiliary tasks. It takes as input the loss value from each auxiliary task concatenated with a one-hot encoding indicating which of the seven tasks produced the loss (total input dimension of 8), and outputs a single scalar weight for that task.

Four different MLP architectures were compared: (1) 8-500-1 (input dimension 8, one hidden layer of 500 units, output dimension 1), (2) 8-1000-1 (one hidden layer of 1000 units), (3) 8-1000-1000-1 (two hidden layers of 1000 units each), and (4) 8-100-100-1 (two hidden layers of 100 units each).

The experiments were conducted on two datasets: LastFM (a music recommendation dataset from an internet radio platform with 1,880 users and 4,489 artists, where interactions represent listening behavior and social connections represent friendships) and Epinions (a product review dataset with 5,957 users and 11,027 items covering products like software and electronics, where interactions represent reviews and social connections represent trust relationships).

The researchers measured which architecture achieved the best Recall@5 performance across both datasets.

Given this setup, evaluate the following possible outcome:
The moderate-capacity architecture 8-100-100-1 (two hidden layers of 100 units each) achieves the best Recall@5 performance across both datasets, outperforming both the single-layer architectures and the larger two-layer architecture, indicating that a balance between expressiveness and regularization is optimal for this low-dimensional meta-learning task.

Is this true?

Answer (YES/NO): NO